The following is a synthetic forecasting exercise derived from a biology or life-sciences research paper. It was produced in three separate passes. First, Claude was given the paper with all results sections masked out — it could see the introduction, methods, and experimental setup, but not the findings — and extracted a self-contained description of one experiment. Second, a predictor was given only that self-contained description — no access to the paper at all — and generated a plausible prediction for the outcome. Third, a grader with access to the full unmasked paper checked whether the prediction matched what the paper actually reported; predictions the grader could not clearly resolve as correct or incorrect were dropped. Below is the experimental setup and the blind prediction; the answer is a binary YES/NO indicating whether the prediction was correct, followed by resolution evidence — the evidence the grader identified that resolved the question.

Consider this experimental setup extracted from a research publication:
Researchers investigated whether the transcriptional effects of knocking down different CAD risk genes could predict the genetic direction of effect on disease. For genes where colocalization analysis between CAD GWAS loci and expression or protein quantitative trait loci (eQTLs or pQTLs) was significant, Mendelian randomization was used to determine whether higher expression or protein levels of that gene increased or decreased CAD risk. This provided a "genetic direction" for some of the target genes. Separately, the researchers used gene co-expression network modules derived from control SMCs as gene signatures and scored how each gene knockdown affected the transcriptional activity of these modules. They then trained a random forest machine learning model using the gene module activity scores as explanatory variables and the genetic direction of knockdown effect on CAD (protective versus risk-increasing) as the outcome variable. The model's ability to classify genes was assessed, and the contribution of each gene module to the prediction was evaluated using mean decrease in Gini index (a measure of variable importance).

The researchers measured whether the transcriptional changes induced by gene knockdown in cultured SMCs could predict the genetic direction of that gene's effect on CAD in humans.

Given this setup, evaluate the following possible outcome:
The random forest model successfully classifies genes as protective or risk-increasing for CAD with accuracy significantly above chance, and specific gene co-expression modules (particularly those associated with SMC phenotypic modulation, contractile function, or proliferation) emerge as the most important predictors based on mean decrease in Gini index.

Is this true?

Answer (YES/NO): NO